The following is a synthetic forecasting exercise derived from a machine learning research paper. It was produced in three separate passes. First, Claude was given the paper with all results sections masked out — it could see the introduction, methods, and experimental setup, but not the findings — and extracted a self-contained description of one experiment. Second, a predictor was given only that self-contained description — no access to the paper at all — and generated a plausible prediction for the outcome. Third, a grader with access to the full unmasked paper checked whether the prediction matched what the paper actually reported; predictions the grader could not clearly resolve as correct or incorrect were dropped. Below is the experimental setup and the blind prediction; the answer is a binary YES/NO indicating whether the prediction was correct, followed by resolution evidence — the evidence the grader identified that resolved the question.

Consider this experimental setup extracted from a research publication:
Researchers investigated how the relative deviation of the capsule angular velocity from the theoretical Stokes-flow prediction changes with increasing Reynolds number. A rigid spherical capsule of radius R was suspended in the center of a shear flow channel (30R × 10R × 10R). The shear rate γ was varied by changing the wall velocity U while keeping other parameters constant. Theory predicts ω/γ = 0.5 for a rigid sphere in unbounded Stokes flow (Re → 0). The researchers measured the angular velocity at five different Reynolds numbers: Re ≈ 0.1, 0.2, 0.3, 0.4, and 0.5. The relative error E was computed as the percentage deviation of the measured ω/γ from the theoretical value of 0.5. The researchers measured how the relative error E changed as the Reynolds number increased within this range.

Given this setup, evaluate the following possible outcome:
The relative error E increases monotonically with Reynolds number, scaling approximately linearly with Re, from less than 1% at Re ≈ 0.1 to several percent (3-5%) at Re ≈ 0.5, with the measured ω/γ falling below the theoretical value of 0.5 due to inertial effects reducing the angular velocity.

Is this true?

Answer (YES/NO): NO